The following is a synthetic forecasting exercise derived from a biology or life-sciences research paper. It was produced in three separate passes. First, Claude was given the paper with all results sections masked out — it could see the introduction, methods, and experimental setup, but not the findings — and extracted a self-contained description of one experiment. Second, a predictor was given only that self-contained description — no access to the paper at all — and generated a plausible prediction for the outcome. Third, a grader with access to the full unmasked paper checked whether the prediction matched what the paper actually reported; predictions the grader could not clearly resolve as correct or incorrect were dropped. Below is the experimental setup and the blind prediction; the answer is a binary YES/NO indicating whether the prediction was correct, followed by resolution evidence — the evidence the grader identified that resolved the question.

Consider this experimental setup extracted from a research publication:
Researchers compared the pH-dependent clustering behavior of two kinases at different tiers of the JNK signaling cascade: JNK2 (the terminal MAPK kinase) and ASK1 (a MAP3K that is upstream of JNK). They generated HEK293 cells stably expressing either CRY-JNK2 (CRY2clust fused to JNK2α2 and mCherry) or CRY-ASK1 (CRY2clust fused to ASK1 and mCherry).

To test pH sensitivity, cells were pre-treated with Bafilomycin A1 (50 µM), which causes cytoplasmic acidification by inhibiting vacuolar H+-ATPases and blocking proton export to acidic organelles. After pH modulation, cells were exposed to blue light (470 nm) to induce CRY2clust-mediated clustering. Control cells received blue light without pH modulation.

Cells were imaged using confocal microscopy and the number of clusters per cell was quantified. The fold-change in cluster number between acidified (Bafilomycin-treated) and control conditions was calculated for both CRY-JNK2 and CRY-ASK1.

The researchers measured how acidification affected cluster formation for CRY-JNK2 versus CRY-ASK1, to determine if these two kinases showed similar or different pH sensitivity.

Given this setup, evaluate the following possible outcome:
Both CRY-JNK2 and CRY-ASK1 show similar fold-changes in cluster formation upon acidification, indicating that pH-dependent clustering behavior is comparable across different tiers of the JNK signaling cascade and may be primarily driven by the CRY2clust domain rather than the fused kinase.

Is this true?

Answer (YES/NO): NO